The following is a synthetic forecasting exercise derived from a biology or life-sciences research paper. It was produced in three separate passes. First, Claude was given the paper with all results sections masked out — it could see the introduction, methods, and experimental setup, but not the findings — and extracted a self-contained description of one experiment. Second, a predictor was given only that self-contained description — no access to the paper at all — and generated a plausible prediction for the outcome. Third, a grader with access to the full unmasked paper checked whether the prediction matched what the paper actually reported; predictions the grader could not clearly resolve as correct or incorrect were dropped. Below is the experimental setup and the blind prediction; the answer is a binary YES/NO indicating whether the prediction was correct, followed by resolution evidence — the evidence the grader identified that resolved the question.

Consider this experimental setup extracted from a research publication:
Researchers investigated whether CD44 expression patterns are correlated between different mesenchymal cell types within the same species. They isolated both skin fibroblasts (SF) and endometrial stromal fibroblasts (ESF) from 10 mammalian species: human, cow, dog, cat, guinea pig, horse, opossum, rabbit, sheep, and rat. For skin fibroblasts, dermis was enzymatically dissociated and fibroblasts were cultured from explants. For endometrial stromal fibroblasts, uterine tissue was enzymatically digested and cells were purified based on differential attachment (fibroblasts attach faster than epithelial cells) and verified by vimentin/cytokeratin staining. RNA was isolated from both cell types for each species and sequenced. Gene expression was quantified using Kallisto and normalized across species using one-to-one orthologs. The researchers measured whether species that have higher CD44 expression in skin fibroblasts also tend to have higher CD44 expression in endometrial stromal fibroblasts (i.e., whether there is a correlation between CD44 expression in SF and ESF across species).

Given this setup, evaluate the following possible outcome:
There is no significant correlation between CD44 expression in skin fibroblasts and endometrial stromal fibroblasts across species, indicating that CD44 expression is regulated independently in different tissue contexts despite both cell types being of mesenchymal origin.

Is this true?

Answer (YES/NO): NO